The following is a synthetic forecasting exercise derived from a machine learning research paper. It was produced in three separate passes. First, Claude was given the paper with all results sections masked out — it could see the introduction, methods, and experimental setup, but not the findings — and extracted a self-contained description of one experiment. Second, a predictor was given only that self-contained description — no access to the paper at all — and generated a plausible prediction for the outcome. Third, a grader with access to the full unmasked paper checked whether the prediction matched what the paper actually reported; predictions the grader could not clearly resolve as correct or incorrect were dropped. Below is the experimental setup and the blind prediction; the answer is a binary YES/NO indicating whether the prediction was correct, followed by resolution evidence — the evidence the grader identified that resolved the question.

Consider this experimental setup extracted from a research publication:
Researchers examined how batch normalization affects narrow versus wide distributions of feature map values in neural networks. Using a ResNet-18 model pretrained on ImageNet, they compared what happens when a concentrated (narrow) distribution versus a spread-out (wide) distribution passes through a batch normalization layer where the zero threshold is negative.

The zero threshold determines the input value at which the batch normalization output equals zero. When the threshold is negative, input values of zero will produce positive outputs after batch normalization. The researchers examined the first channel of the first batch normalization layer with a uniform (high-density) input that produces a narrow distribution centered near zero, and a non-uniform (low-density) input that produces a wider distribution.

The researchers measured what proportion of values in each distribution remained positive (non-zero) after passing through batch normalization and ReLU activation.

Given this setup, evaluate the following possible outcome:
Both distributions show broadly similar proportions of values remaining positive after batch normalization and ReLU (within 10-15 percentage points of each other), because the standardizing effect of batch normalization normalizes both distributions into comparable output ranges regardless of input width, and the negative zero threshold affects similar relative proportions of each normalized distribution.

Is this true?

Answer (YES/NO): NO